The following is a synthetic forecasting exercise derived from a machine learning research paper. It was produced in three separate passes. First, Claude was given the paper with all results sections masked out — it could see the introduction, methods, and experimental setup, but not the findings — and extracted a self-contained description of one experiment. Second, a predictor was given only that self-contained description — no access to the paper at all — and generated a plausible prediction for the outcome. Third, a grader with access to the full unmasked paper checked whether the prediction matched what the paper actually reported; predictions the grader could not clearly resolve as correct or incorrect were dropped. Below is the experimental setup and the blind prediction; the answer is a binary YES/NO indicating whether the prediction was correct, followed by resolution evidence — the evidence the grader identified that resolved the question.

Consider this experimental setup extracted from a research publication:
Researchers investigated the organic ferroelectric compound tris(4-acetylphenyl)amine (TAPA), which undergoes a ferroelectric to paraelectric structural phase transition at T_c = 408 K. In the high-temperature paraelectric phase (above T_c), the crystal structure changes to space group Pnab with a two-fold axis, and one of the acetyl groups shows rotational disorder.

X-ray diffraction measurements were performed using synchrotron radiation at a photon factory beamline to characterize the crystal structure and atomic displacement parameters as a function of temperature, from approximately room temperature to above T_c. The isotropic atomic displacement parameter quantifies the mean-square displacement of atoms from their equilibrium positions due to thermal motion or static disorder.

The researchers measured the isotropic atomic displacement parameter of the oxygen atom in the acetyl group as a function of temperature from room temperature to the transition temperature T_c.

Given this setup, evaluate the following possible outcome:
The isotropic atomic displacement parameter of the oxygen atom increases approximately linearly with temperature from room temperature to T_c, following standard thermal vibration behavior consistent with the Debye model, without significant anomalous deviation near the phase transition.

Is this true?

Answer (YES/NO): NO